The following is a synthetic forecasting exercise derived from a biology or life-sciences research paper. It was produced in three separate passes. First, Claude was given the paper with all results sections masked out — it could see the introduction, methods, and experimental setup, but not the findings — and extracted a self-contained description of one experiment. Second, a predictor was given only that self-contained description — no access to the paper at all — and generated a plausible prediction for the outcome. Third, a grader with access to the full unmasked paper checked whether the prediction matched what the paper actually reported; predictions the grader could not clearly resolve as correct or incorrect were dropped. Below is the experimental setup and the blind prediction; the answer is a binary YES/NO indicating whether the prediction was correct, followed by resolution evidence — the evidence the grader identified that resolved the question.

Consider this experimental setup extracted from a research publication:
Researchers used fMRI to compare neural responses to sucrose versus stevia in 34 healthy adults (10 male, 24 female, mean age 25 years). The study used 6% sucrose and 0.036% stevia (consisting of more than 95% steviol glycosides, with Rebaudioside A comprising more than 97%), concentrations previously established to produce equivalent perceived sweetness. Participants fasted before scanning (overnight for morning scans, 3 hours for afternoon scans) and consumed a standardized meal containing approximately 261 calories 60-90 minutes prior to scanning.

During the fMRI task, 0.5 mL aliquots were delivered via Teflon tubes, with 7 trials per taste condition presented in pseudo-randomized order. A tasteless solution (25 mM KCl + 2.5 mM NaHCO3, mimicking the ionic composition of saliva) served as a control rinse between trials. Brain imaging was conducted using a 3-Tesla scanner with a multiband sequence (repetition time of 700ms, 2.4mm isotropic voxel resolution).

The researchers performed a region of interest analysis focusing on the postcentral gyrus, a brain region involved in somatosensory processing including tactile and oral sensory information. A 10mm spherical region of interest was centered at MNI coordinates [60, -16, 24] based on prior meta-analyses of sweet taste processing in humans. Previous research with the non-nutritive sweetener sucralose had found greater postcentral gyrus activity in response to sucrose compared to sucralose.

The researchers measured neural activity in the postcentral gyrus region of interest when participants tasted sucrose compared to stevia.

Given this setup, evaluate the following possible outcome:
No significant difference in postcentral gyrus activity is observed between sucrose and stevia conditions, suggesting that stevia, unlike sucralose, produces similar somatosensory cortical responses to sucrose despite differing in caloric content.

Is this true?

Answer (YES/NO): NO